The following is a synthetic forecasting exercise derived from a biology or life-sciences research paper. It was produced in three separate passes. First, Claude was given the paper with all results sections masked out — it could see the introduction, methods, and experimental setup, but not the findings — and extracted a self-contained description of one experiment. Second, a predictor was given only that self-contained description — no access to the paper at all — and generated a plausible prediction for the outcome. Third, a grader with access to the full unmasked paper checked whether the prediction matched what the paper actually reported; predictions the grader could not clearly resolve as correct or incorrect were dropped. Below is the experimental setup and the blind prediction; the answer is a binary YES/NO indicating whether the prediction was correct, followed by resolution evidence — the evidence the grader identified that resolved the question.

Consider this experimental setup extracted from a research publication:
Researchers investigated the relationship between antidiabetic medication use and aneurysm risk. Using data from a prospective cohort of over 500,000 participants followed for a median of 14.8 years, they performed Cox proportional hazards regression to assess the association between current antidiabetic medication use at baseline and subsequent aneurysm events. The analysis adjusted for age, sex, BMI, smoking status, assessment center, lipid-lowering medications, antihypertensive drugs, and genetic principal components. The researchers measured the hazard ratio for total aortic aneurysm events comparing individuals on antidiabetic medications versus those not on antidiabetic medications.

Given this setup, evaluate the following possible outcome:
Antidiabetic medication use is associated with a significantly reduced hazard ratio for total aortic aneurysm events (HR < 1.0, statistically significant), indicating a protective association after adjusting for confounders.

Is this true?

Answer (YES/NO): YES